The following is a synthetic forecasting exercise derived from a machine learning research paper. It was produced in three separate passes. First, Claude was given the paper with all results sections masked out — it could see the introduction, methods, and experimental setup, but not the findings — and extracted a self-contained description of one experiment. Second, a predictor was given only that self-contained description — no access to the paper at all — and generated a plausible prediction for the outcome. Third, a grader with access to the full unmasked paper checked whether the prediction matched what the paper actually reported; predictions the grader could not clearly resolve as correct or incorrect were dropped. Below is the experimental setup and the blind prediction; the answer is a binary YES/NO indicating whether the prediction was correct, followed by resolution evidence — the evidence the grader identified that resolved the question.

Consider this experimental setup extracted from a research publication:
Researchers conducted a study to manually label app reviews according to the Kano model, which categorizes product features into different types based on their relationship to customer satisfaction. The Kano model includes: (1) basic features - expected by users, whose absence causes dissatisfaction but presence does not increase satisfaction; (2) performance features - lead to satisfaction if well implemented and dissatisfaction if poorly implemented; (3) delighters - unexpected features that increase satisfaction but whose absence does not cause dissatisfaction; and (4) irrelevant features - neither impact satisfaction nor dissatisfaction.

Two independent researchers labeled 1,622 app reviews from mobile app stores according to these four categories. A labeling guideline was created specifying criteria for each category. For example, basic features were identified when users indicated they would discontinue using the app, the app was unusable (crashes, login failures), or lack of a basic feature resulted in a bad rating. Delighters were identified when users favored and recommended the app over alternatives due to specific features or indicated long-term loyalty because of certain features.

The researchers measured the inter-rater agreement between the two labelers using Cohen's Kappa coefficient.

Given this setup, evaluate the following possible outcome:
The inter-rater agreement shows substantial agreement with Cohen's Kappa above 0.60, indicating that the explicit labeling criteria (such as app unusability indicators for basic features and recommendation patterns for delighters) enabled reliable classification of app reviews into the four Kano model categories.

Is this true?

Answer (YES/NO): YES